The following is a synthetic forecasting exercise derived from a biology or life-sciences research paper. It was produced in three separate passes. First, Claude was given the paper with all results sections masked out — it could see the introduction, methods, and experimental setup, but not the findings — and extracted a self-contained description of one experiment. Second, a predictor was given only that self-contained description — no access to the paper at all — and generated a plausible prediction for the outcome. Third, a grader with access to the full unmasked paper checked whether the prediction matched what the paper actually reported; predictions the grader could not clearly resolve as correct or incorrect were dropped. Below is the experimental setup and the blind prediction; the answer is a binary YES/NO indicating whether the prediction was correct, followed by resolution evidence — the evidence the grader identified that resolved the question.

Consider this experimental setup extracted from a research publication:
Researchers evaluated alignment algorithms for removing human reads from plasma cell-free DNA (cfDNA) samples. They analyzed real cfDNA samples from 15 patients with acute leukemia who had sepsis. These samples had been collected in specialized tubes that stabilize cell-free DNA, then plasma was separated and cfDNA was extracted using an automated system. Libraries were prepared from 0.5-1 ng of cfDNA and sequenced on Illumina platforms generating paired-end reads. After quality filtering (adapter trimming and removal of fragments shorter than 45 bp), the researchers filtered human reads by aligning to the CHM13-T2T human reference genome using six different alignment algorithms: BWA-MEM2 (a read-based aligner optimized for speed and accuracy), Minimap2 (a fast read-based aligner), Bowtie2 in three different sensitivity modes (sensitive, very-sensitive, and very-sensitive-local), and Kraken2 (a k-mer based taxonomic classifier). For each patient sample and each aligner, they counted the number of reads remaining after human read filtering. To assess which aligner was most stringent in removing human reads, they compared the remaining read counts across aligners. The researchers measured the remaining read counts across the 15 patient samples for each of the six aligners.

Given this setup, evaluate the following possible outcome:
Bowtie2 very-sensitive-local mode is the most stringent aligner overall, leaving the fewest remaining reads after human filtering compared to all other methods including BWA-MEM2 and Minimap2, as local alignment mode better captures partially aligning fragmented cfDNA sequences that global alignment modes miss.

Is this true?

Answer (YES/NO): NO